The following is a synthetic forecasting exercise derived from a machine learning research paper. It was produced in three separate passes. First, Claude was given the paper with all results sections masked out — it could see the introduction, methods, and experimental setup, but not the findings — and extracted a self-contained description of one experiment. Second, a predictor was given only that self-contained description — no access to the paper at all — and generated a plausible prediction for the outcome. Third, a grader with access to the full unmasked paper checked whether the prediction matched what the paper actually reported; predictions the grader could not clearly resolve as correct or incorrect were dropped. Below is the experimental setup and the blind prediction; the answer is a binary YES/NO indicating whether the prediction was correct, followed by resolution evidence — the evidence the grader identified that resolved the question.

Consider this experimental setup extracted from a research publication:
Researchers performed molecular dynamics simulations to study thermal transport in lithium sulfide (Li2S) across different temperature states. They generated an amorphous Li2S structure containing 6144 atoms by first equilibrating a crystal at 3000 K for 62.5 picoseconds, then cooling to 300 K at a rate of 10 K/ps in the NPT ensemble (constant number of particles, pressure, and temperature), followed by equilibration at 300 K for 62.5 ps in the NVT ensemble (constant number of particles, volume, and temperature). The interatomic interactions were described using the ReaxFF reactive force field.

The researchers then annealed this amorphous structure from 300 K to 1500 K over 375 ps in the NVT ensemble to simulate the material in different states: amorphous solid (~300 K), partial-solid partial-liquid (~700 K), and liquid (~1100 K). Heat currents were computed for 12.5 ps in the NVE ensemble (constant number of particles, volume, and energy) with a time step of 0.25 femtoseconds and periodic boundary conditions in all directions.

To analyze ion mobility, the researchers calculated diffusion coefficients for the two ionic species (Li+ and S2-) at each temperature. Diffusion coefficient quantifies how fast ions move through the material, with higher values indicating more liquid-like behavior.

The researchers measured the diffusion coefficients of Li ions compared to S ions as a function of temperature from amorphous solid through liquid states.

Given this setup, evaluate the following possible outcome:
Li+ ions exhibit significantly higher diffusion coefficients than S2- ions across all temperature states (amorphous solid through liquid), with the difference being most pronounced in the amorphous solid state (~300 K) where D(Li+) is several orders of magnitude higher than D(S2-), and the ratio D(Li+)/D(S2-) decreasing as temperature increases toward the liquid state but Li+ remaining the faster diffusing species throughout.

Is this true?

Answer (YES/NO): NO